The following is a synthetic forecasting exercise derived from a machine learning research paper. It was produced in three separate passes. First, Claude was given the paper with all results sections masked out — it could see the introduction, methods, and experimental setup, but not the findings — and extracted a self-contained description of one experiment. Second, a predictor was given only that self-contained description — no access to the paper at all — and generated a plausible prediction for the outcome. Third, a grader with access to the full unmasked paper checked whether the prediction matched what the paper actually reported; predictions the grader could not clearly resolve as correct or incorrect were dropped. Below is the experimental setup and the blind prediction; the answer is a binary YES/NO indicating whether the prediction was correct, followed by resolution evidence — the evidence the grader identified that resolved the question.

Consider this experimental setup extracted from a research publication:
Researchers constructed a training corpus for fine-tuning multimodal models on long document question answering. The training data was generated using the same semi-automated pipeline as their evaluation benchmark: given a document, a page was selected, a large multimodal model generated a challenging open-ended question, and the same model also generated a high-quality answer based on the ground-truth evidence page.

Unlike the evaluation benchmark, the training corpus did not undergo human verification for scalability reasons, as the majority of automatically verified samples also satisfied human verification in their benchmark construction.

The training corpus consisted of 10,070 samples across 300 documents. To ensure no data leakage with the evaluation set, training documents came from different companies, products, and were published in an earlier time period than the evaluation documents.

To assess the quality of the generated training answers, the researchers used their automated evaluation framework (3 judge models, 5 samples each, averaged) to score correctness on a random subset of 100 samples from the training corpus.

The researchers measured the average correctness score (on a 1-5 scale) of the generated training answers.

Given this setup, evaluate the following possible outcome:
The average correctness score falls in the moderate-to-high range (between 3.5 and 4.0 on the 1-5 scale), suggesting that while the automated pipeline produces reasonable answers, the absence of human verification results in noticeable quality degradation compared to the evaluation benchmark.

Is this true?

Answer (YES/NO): NO